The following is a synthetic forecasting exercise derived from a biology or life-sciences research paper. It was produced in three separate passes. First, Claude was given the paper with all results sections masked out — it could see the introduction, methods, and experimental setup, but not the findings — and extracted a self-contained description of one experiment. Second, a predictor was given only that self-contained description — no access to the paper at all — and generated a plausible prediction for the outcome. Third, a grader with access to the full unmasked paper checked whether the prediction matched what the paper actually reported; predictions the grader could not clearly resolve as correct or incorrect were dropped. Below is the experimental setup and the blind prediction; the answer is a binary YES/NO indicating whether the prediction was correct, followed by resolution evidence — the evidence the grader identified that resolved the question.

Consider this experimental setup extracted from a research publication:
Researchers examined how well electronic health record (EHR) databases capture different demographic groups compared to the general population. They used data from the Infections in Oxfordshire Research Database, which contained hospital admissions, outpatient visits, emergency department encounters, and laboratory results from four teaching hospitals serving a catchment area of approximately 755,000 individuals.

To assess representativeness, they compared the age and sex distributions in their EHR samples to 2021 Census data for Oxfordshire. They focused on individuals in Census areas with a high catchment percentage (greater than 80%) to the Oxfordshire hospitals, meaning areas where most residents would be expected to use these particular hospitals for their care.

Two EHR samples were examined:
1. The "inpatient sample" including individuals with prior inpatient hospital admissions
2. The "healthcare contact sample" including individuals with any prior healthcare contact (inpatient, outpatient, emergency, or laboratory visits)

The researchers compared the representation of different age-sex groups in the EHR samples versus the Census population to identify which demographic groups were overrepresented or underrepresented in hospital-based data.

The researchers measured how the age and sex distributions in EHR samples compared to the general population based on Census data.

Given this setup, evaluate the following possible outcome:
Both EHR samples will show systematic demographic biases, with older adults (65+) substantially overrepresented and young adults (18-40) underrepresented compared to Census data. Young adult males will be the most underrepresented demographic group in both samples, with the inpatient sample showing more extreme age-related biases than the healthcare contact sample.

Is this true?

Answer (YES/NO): NO